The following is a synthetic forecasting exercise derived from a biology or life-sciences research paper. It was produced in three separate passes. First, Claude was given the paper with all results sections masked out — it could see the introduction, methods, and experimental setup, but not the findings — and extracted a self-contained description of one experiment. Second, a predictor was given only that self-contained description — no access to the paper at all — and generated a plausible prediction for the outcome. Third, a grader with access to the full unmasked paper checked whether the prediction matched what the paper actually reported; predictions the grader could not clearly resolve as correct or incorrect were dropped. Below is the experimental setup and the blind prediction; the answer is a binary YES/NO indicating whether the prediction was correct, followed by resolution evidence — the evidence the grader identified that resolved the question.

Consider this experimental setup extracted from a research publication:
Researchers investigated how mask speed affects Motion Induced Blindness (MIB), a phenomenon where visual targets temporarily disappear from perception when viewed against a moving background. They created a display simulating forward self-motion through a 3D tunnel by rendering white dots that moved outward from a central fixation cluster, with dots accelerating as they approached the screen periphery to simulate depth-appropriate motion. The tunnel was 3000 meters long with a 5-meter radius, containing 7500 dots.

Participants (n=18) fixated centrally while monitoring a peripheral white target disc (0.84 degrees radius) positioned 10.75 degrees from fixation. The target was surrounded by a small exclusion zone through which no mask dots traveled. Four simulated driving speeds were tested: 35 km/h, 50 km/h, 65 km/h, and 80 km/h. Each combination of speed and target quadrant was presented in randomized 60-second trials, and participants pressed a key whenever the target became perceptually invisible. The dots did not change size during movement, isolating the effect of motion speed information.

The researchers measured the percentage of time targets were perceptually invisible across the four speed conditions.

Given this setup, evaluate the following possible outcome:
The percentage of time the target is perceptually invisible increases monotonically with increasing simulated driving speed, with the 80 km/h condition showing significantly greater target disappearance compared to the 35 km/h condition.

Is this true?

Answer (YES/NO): NO